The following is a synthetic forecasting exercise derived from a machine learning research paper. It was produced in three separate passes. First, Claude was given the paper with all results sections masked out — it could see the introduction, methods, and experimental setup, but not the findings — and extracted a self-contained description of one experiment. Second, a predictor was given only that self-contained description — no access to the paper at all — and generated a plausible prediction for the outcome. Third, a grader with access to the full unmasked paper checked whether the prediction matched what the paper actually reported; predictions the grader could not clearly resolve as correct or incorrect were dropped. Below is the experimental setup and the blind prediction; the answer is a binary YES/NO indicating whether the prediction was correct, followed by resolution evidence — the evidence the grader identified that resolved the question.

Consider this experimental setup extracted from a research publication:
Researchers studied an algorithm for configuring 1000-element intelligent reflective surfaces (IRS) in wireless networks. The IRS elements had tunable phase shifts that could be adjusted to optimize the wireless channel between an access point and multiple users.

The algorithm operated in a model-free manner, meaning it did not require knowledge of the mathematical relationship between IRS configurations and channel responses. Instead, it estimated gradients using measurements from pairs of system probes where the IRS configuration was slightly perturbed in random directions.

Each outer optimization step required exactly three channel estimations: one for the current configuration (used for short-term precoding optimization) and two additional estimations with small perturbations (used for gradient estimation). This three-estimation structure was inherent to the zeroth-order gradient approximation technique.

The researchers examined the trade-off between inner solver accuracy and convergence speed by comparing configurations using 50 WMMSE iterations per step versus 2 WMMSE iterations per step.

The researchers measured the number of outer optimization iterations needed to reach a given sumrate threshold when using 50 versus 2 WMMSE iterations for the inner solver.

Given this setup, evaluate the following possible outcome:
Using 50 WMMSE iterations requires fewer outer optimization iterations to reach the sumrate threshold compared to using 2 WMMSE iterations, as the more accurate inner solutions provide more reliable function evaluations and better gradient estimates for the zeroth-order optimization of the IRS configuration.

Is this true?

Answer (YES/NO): NO